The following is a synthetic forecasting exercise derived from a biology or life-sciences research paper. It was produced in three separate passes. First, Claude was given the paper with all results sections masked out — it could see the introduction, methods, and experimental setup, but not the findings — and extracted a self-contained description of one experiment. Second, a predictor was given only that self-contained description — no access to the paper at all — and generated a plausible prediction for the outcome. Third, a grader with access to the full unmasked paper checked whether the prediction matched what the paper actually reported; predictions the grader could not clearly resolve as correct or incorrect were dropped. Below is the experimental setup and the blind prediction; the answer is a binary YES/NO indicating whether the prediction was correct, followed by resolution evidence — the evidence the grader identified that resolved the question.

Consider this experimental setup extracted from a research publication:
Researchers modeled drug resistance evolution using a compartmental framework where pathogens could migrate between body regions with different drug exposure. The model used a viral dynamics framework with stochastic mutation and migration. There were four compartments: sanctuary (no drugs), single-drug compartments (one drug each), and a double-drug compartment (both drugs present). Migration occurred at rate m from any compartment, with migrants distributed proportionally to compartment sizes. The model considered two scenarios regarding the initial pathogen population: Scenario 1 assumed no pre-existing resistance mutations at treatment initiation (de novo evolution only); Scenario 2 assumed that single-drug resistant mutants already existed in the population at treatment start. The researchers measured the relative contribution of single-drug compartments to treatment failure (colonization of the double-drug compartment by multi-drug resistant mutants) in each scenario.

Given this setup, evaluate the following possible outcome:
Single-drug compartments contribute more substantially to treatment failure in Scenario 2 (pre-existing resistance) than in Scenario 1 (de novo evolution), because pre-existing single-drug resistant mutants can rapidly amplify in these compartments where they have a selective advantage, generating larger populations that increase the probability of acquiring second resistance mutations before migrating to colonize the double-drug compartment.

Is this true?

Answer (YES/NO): YES